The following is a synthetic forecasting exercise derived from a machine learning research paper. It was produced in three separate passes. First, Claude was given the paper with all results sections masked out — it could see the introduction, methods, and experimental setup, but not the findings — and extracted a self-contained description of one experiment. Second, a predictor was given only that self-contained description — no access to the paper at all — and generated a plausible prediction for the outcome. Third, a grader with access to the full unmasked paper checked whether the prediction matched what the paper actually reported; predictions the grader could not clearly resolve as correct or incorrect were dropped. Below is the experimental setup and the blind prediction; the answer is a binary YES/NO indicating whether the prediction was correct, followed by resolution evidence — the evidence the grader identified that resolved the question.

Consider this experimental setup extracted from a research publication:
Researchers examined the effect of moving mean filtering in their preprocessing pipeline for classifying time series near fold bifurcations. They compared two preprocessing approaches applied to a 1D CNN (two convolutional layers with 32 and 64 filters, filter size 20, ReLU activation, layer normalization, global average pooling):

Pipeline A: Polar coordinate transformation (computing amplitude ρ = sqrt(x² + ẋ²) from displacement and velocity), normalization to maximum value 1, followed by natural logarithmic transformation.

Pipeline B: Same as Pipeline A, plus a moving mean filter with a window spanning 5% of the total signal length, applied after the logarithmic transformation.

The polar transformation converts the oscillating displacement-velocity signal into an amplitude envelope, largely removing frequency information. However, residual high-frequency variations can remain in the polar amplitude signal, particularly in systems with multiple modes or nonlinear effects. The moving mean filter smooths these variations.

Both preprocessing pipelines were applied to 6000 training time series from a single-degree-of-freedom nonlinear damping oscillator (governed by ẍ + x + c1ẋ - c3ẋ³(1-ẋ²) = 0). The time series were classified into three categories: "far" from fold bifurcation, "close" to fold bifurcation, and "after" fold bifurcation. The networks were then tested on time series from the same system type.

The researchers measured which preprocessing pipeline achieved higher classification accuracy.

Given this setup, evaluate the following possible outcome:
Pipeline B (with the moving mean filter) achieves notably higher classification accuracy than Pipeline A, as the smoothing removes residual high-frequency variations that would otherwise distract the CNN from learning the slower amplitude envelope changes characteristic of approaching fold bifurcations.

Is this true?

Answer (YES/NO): NO